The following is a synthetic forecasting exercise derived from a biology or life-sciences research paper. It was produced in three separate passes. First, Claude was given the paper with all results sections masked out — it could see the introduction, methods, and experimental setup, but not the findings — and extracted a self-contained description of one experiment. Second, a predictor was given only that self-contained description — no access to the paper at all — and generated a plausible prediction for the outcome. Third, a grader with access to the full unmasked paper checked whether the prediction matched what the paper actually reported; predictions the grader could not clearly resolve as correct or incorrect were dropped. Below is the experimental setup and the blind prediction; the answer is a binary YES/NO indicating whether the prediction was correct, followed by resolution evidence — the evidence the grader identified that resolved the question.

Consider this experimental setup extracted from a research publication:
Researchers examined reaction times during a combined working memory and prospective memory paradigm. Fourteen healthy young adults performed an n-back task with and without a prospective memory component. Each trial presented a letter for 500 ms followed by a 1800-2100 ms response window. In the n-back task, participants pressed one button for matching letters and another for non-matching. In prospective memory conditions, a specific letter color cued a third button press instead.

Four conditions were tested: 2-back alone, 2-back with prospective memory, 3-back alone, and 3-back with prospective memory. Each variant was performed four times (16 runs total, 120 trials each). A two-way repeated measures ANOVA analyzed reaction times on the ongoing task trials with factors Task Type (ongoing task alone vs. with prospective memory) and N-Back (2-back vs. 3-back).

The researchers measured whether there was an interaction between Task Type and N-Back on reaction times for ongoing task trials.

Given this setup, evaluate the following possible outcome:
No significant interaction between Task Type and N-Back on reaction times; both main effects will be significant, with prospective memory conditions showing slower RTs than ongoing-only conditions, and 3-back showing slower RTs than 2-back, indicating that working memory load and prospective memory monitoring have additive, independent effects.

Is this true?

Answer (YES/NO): NO